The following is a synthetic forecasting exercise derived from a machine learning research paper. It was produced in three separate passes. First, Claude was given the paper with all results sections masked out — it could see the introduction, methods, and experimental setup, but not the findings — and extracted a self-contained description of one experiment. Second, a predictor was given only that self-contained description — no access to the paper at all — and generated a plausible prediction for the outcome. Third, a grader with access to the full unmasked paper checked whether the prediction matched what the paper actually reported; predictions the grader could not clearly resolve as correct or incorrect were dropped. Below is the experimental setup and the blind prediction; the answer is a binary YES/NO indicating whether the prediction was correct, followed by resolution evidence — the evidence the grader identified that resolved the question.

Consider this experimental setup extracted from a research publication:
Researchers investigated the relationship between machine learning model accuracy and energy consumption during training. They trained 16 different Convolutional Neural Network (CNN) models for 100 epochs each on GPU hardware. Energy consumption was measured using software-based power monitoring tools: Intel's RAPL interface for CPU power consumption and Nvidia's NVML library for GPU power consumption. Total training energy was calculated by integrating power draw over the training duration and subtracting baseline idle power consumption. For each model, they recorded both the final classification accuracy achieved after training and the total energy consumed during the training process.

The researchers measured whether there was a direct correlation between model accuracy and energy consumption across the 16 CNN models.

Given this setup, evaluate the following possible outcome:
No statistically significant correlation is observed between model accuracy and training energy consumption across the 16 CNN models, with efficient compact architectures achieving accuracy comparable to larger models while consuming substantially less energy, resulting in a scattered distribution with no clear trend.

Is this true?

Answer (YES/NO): YES